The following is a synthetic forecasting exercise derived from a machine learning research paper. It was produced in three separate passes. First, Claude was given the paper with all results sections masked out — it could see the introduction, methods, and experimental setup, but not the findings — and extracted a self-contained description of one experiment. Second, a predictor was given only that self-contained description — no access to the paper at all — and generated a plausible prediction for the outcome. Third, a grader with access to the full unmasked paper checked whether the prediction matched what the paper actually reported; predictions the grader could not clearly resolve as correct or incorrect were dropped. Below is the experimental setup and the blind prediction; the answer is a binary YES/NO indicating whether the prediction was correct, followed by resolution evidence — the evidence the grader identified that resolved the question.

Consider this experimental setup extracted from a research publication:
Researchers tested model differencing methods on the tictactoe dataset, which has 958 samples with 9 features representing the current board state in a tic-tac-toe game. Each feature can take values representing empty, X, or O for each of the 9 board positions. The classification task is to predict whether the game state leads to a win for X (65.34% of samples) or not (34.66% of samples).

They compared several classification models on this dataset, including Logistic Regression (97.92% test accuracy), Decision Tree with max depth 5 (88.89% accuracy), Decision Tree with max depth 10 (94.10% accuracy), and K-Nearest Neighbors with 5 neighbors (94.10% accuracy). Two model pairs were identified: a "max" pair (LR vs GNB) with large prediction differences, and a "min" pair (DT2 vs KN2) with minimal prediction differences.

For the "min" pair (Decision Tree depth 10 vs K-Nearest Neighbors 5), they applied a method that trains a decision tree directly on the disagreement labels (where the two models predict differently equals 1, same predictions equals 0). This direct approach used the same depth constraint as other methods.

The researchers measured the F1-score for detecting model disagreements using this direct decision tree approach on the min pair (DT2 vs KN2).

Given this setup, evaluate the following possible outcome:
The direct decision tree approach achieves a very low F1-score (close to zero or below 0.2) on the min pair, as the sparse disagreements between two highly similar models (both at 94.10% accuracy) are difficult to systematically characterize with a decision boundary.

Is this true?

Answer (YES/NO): YES